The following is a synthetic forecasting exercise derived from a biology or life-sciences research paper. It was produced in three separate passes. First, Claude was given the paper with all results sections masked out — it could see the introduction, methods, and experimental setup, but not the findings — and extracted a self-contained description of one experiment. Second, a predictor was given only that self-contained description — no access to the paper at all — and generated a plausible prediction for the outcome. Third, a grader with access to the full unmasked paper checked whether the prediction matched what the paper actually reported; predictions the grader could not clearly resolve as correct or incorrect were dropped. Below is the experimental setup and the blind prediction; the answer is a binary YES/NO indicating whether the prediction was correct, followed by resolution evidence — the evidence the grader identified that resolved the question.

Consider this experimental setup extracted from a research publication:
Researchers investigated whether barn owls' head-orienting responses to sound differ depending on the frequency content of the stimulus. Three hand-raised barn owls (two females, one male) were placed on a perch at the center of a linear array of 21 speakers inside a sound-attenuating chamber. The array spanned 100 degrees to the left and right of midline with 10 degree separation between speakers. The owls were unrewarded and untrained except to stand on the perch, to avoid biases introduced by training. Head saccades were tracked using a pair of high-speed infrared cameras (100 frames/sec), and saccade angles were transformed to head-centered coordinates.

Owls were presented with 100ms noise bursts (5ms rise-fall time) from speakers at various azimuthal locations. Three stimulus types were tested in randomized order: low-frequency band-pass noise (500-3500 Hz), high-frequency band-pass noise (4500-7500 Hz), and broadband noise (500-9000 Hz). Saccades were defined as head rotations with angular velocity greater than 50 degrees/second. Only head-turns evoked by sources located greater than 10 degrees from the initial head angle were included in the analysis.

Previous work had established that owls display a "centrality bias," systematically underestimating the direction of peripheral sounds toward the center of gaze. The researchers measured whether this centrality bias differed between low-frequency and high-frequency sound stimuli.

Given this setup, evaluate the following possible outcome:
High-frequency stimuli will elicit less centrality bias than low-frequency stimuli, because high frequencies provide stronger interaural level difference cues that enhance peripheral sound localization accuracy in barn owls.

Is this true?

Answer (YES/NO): NO